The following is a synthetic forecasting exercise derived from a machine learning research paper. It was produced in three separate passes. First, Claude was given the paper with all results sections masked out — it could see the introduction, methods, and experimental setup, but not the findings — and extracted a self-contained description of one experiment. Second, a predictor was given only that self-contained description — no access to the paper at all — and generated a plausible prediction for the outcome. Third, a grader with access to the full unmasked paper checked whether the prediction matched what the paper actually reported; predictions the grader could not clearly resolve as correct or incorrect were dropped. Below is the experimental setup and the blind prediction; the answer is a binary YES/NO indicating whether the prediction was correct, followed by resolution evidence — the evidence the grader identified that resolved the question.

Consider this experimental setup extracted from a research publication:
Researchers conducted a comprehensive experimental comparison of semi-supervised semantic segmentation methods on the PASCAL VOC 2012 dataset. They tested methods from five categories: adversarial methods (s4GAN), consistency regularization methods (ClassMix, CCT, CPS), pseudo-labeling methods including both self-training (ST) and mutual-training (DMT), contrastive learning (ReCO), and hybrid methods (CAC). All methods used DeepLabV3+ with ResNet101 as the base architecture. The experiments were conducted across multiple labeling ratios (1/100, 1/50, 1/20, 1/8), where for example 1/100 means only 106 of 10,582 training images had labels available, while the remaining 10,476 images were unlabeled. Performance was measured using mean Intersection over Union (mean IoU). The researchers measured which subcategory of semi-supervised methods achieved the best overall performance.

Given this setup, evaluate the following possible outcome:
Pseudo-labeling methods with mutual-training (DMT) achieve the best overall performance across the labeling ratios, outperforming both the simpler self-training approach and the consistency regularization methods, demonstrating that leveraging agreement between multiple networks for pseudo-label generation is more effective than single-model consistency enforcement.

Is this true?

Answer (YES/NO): YES